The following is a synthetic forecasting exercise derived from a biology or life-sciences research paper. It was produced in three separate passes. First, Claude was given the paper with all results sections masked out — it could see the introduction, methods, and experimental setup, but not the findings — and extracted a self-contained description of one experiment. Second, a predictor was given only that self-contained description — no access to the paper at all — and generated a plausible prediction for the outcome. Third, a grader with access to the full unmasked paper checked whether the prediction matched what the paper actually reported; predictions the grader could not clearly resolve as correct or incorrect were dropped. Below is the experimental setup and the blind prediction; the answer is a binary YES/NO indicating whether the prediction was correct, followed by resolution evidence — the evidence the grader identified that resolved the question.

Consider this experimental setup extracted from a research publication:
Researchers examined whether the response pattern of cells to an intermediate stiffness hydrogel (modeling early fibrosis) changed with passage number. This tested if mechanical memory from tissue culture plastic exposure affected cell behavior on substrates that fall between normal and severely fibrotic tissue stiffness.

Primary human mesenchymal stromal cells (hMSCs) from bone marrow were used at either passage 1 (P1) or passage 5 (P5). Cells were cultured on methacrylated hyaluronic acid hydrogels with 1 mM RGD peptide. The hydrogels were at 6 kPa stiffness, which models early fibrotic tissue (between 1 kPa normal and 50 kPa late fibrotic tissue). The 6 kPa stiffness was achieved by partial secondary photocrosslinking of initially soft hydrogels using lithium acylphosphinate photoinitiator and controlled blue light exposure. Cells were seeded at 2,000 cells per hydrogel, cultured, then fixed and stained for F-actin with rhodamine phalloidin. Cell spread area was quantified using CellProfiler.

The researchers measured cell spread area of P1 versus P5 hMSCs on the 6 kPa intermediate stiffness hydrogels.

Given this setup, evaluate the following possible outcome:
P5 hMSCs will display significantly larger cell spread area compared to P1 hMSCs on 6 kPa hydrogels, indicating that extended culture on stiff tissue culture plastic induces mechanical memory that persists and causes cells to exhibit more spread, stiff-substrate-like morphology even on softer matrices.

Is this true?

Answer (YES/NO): NO